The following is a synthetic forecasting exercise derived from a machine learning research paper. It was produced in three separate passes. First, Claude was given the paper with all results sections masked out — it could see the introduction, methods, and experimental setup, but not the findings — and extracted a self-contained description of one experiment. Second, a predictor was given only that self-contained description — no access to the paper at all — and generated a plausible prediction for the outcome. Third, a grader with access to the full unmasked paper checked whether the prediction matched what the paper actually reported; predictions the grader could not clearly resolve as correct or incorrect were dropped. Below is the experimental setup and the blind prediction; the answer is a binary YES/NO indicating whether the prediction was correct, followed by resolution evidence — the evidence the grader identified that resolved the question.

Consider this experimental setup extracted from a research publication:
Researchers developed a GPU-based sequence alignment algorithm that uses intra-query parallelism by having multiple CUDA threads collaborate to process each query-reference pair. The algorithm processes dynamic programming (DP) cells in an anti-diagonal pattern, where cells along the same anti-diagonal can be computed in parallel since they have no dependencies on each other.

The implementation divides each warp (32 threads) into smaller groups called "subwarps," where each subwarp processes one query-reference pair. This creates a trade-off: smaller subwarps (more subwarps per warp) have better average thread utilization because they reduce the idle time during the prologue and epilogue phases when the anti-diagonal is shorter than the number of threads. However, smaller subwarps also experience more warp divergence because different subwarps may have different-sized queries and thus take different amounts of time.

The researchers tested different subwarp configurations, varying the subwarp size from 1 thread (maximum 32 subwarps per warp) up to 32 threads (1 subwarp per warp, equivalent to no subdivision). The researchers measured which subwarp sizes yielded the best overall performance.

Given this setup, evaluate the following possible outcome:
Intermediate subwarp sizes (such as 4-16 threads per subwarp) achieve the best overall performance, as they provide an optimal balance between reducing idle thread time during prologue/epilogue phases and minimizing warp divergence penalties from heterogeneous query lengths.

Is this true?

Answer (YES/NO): YES